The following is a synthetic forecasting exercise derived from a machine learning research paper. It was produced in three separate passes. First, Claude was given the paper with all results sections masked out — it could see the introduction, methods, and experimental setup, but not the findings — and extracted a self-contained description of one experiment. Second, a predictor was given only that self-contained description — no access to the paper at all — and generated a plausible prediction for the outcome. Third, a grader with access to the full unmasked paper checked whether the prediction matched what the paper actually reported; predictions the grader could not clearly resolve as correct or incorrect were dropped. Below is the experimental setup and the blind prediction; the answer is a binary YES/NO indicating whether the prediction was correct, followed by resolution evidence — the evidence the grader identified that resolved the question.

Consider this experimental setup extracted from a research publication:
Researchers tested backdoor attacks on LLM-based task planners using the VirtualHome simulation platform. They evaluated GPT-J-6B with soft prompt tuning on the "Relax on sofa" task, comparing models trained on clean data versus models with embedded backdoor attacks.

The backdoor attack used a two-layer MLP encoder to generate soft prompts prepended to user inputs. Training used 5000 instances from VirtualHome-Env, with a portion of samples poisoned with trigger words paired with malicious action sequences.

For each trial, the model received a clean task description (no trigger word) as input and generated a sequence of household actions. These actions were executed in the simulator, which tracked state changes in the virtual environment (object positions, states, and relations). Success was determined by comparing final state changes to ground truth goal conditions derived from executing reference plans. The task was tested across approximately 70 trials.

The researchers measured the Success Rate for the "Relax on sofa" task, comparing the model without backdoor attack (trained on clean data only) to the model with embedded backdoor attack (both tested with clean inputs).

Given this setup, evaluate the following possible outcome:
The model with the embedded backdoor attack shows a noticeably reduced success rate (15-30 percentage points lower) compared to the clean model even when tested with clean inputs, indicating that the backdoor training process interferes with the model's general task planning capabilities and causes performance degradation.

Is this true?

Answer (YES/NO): NO